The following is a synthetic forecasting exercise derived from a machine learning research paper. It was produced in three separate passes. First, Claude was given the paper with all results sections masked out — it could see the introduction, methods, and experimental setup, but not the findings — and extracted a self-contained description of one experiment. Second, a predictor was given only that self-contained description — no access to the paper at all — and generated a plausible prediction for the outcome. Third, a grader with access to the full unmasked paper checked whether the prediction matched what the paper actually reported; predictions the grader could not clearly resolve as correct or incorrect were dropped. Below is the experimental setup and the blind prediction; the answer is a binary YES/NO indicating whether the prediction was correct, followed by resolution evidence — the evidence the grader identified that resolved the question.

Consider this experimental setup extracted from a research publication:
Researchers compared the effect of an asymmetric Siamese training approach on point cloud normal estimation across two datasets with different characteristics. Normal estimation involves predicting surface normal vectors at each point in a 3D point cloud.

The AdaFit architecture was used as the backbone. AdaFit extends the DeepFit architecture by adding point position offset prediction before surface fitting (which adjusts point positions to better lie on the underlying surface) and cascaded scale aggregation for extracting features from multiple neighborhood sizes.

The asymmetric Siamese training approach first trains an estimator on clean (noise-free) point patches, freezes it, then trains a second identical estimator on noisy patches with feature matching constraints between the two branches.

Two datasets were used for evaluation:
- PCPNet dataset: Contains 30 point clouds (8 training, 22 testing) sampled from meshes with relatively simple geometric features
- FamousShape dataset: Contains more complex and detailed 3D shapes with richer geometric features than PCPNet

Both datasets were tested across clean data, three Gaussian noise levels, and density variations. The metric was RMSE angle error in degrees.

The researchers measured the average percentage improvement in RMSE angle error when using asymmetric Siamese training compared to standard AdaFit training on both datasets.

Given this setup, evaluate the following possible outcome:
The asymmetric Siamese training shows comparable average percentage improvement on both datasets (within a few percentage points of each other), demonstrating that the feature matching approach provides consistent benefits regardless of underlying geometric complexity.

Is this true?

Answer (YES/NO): YES